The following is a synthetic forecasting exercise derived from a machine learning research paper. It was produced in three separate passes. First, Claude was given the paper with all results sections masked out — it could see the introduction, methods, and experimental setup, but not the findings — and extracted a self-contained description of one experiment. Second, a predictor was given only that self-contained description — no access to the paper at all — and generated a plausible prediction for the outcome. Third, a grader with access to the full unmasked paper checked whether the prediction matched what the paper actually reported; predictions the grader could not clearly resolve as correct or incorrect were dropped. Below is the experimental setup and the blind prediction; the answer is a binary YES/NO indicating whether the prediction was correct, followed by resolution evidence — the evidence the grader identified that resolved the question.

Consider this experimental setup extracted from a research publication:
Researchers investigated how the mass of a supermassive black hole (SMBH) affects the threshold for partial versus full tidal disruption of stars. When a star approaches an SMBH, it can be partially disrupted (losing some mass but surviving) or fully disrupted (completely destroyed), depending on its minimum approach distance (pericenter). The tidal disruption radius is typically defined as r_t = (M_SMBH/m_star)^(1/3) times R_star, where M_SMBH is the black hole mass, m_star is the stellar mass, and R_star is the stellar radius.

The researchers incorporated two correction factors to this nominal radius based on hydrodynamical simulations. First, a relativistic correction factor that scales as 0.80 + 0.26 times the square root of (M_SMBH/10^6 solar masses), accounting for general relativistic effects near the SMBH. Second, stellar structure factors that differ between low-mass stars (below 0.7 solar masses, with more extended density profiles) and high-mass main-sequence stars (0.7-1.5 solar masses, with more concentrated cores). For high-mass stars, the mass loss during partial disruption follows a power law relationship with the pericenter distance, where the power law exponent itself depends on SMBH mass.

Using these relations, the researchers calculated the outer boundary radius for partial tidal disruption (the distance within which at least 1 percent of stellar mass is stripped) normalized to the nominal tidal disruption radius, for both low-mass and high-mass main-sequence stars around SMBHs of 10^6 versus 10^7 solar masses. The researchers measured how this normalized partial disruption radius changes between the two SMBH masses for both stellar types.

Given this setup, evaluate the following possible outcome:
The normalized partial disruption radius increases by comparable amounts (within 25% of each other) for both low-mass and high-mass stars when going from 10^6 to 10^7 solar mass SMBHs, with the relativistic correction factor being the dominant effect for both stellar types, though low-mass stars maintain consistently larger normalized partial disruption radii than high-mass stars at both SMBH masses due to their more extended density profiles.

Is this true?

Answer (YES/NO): NO